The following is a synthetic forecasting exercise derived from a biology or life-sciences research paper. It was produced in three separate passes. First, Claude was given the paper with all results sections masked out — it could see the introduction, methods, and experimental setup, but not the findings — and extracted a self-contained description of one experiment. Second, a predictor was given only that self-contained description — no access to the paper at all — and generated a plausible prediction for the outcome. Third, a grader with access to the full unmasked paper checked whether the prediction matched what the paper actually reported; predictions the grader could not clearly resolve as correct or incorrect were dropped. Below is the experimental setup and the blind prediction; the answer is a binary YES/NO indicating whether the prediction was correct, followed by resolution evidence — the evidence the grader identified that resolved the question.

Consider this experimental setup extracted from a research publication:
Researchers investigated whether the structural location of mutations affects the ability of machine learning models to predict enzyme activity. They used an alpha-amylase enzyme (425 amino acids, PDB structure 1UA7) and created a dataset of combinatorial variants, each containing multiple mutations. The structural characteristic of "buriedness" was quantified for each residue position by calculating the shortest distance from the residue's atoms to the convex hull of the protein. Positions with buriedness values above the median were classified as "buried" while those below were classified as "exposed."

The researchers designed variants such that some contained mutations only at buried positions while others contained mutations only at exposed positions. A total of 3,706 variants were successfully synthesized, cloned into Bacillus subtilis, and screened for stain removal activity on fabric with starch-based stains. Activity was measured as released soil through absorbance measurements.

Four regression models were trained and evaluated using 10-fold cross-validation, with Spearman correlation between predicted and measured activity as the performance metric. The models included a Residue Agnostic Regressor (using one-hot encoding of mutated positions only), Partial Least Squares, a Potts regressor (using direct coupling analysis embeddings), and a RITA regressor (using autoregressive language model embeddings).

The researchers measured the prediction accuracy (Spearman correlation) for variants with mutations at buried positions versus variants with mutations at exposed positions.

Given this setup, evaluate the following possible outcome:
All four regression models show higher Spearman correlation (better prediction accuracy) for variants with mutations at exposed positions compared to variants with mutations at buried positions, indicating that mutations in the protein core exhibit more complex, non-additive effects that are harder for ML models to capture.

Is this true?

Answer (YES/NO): YES